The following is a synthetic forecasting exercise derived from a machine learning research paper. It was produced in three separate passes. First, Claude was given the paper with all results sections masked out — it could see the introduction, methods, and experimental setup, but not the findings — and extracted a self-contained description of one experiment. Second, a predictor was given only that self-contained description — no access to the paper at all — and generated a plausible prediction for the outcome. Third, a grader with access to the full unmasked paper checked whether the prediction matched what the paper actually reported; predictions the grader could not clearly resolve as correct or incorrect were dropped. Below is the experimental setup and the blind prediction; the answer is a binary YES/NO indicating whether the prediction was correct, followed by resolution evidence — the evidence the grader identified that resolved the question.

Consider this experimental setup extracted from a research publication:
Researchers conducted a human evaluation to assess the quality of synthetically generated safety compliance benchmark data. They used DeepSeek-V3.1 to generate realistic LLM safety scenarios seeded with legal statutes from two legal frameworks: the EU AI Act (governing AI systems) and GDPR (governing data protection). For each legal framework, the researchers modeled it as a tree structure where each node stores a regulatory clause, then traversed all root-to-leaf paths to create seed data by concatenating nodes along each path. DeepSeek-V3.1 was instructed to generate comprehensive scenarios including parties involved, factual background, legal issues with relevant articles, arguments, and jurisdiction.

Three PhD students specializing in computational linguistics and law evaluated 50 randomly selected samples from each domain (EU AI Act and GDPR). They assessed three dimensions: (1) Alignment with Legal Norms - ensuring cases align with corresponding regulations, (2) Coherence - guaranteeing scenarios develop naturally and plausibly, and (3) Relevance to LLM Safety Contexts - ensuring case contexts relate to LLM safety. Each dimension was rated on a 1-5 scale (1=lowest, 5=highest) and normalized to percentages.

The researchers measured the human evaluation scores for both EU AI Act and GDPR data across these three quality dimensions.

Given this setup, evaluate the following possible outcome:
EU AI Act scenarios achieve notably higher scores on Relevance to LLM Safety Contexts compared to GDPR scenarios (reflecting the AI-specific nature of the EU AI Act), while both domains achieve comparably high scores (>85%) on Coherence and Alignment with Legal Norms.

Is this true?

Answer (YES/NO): NO